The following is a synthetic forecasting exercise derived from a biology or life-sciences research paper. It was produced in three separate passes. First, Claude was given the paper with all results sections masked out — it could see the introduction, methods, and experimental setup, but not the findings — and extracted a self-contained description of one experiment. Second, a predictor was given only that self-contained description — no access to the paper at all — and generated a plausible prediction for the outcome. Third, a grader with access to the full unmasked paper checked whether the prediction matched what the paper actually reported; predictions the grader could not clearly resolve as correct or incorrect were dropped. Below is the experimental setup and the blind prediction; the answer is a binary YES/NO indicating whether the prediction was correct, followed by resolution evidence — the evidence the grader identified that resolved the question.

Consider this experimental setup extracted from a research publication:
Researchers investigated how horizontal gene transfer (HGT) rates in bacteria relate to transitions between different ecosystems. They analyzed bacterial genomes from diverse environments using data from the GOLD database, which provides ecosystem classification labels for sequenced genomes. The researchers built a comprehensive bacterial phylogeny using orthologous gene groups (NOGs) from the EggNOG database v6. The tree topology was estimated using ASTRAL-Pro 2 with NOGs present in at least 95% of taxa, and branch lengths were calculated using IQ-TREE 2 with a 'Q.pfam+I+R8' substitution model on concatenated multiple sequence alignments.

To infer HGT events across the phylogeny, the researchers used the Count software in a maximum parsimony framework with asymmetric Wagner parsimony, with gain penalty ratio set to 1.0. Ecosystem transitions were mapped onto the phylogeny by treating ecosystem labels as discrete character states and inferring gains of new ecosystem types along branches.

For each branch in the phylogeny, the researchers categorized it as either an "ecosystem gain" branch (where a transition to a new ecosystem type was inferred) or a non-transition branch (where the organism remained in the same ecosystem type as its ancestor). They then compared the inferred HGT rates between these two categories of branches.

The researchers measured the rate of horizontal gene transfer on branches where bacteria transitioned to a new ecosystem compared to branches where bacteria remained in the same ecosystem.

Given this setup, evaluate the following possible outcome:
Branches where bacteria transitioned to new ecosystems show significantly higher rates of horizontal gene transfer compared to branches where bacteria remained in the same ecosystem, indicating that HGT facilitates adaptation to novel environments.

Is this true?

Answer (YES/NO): NO